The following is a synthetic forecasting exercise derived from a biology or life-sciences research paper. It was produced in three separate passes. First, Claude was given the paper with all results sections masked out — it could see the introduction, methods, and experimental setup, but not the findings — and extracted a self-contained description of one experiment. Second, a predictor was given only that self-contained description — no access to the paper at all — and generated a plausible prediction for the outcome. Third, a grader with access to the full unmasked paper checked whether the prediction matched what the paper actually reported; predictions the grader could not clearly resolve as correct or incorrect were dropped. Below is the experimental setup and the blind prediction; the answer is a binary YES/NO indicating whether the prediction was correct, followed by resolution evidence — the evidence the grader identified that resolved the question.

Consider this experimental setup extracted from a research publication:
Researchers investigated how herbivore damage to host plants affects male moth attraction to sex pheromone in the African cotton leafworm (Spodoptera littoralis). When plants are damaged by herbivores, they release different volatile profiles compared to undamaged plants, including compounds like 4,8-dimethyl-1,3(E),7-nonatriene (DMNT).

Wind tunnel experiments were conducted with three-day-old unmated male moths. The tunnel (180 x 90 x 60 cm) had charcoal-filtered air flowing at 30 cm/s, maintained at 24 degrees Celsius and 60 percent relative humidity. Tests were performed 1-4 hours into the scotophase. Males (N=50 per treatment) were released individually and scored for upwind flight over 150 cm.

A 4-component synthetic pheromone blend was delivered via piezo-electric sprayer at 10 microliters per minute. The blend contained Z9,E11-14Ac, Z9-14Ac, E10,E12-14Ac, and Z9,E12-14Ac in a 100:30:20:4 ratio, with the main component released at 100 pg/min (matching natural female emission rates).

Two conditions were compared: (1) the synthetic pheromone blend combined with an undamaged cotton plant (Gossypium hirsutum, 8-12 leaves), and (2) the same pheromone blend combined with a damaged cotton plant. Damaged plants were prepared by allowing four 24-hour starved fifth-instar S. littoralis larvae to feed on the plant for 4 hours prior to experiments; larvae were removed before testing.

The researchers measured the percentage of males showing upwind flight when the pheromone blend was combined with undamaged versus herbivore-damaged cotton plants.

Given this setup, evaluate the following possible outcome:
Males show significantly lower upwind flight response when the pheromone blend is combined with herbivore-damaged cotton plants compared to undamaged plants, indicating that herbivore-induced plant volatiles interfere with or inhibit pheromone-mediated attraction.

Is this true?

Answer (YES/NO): YES